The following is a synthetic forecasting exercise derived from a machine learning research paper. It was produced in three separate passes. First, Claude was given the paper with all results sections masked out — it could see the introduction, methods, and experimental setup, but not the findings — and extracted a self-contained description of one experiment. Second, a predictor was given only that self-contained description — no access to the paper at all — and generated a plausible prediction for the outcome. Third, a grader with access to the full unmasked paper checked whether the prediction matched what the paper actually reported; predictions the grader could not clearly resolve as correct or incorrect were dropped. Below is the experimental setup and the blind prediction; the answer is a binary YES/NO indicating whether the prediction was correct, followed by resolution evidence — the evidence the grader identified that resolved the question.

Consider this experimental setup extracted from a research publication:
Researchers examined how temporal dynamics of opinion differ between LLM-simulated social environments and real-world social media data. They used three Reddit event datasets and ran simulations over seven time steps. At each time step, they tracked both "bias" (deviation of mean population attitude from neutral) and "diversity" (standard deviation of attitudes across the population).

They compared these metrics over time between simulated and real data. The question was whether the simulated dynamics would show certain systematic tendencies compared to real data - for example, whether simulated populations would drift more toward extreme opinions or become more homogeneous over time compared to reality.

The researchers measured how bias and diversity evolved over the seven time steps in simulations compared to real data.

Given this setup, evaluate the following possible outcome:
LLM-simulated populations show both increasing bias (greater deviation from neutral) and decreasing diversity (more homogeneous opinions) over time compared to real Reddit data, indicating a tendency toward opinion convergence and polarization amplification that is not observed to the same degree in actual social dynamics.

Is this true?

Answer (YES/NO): YES